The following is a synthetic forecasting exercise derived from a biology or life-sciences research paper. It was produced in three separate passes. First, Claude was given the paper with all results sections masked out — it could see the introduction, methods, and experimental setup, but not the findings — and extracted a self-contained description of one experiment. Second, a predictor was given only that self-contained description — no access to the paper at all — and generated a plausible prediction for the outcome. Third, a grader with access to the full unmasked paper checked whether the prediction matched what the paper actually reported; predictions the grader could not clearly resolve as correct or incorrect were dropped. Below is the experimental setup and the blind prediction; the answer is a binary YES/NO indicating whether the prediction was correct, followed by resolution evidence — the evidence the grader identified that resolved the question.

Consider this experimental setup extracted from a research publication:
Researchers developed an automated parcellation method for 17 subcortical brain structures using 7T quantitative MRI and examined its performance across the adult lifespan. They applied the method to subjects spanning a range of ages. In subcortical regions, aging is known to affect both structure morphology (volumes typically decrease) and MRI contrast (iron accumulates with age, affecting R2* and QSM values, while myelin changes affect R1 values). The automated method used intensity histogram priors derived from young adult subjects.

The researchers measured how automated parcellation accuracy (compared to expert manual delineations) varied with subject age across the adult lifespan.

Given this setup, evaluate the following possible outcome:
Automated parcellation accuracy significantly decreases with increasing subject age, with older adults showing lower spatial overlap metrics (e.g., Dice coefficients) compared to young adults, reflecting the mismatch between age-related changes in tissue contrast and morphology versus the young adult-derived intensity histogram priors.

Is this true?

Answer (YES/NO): NO